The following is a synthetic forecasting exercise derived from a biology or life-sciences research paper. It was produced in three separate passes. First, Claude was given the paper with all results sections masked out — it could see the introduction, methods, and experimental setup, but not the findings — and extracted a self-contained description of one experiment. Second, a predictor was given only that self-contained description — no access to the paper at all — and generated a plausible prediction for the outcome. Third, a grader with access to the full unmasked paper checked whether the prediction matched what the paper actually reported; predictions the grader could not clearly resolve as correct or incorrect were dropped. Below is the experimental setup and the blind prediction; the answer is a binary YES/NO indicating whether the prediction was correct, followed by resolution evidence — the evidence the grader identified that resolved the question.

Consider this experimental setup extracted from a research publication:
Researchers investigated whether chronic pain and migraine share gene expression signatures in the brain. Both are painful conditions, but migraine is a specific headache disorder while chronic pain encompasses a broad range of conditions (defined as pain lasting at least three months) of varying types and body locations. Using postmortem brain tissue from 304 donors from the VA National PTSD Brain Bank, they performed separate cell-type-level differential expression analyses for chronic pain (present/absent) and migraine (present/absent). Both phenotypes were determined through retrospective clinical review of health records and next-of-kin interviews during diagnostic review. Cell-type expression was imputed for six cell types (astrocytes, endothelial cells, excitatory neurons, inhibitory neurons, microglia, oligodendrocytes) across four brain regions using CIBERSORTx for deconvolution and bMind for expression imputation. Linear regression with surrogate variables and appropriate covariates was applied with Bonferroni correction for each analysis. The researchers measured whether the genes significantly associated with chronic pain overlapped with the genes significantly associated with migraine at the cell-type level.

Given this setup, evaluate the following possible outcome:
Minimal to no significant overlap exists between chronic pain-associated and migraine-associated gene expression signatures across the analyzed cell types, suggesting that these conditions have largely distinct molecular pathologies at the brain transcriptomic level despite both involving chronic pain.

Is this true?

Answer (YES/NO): NO